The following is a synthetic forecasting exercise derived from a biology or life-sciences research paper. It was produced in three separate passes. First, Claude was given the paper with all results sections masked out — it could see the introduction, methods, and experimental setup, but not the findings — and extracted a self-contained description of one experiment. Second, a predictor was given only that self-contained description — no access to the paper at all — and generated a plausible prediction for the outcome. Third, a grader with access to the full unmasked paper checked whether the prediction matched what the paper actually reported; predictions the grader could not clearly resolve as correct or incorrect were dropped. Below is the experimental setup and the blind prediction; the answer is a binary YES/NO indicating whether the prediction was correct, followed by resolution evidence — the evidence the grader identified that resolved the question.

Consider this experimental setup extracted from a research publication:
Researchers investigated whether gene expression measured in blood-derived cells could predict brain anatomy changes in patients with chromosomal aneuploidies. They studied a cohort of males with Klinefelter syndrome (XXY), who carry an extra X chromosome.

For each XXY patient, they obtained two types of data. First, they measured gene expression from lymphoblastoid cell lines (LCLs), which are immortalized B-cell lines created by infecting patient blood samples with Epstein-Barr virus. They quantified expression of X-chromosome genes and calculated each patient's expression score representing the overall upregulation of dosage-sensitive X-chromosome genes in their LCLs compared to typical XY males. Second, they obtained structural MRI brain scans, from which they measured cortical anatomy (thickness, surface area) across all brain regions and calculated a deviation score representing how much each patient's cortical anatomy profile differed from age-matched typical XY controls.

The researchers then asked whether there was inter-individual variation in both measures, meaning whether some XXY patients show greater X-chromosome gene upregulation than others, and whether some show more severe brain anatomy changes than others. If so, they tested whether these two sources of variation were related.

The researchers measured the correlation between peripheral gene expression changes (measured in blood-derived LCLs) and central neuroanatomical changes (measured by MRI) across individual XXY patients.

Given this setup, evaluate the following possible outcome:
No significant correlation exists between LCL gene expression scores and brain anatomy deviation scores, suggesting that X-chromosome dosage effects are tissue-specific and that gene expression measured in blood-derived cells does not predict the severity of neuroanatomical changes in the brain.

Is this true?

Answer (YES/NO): NO